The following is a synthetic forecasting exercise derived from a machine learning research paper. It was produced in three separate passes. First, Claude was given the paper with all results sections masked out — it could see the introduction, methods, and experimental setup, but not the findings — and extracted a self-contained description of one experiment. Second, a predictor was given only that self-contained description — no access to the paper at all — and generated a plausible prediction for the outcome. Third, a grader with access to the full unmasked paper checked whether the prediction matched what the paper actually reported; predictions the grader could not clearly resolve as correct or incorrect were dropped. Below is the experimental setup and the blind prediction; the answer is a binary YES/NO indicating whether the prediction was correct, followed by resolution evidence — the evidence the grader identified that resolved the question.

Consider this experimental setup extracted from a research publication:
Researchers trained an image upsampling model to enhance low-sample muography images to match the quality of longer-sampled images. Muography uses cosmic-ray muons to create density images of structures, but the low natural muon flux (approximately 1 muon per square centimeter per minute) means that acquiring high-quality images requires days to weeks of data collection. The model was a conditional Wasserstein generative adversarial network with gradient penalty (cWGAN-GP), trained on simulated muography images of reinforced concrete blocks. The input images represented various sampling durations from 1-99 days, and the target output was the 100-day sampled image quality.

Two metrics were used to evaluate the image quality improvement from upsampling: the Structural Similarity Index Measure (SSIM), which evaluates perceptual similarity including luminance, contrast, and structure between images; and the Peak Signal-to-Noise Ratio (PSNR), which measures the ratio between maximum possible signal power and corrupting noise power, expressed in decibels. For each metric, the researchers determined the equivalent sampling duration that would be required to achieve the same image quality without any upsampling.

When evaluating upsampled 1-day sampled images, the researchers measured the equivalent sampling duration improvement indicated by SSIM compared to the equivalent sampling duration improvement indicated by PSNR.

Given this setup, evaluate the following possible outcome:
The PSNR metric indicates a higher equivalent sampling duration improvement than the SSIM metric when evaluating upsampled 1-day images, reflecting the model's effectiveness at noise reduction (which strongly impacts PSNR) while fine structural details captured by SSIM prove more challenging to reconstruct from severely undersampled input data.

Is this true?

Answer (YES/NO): YES